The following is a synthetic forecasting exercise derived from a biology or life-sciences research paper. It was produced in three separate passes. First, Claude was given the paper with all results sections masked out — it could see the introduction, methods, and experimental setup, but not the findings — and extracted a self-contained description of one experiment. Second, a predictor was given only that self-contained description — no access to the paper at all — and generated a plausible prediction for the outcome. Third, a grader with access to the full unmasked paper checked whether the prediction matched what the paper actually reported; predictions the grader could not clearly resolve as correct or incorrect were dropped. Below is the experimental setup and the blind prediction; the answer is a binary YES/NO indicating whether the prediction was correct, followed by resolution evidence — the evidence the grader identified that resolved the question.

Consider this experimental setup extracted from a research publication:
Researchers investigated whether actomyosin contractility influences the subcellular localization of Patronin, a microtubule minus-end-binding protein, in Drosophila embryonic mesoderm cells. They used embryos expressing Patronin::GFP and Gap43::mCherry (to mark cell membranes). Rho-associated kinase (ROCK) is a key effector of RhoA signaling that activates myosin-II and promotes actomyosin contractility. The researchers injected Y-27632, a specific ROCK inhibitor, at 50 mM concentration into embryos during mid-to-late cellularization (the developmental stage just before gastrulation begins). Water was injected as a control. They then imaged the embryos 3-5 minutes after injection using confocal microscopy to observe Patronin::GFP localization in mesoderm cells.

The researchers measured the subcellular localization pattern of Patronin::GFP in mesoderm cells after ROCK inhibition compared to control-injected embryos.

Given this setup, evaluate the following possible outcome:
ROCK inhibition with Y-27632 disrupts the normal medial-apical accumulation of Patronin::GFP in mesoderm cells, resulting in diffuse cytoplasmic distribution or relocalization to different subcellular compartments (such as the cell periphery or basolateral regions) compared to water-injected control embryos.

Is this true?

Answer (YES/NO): YES